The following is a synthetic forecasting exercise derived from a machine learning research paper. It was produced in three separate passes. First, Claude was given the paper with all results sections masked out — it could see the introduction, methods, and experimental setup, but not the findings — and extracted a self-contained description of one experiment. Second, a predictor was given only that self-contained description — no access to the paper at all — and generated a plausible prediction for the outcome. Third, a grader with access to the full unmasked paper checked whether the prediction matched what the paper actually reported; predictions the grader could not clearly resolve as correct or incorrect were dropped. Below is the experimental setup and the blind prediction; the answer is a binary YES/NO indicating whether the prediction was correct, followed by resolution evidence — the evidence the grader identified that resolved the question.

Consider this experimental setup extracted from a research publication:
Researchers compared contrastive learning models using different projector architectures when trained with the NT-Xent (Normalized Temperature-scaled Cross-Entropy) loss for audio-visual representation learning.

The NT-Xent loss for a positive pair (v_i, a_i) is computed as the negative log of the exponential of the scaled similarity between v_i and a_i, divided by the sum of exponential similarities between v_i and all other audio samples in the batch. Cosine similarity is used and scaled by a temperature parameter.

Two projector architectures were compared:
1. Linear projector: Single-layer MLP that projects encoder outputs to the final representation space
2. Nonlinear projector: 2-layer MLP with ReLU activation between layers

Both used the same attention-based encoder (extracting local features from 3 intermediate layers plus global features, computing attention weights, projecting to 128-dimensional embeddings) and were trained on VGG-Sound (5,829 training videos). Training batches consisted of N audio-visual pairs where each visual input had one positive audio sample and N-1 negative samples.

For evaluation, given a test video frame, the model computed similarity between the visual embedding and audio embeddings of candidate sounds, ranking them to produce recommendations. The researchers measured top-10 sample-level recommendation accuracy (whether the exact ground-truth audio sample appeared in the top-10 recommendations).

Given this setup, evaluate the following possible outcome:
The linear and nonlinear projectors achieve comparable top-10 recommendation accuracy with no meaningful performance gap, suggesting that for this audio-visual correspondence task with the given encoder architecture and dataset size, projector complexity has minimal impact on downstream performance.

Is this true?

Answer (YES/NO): NO